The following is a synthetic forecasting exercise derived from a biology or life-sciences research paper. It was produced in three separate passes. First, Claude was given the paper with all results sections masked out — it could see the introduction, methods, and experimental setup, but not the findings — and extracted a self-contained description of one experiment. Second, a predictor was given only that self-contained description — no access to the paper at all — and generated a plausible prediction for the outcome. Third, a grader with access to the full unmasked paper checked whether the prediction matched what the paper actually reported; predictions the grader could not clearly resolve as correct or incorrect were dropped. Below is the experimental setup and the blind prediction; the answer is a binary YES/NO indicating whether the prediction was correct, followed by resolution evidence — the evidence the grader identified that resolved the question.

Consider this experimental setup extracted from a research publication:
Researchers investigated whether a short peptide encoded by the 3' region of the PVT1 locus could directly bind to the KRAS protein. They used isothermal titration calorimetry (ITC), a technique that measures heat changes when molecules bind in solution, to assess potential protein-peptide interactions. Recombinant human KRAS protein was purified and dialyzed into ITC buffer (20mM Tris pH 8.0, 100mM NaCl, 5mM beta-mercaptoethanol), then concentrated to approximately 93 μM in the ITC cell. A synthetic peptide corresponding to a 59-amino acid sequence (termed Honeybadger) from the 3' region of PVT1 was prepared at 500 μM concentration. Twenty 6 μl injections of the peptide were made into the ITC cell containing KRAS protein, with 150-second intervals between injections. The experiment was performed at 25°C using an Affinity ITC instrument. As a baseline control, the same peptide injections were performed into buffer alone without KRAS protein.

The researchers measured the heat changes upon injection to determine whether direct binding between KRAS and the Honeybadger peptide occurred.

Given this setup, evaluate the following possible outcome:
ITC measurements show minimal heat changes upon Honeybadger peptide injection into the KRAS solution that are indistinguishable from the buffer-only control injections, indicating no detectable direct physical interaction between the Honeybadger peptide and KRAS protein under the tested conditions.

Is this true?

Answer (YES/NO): NO